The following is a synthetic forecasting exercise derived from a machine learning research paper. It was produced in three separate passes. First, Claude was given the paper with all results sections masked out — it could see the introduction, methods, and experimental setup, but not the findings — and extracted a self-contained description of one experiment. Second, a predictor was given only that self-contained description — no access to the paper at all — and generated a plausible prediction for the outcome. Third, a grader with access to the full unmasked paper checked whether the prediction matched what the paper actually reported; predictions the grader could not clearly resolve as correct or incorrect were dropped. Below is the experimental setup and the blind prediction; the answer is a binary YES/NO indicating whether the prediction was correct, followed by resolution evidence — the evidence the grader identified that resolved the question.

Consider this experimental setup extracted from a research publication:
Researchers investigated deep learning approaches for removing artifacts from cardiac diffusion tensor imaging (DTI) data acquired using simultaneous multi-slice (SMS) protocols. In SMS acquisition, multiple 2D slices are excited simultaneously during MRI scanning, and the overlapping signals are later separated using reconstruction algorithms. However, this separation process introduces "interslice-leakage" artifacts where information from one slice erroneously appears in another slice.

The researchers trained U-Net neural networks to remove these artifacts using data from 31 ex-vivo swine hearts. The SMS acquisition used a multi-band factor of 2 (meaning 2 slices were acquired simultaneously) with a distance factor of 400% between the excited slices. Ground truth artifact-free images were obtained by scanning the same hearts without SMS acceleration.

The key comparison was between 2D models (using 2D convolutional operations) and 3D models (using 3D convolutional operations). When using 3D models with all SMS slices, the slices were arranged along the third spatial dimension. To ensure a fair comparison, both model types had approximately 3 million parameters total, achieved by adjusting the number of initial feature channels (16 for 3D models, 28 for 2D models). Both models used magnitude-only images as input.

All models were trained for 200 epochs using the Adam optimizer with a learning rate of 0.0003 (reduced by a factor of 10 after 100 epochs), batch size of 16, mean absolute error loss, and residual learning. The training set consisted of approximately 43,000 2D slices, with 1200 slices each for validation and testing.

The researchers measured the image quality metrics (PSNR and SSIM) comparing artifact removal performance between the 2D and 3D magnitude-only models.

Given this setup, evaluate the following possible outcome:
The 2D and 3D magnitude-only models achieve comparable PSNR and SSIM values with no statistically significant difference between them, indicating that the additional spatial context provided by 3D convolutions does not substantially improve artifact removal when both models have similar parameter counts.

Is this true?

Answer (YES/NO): NO